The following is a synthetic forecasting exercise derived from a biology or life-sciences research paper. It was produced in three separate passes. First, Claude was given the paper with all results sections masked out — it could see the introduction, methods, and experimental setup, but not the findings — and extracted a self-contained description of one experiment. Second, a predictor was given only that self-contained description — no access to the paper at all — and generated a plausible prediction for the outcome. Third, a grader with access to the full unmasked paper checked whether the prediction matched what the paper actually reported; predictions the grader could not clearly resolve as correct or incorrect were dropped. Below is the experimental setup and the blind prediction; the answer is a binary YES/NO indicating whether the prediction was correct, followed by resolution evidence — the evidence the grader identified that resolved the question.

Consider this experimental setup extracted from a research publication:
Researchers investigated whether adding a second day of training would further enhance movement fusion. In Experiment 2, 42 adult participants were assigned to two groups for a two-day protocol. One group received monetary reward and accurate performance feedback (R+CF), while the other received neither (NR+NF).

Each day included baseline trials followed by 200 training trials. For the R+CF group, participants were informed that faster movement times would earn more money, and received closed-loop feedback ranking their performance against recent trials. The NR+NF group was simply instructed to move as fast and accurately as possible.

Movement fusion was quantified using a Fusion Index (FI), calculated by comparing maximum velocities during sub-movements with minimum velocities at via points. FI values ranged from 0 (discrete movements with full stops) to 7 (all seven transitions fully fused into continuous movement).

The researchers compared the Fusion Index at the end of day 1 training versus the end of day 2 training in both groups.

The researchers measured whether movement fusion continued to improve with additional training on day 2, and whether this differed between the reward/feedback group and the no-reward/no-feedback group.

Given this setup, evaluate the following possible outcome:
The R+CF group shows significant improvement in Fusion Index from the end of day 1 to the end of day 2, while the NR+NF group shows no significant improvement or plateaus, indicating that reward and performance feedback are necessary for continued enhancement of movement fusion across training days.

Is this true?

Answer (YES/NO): NO